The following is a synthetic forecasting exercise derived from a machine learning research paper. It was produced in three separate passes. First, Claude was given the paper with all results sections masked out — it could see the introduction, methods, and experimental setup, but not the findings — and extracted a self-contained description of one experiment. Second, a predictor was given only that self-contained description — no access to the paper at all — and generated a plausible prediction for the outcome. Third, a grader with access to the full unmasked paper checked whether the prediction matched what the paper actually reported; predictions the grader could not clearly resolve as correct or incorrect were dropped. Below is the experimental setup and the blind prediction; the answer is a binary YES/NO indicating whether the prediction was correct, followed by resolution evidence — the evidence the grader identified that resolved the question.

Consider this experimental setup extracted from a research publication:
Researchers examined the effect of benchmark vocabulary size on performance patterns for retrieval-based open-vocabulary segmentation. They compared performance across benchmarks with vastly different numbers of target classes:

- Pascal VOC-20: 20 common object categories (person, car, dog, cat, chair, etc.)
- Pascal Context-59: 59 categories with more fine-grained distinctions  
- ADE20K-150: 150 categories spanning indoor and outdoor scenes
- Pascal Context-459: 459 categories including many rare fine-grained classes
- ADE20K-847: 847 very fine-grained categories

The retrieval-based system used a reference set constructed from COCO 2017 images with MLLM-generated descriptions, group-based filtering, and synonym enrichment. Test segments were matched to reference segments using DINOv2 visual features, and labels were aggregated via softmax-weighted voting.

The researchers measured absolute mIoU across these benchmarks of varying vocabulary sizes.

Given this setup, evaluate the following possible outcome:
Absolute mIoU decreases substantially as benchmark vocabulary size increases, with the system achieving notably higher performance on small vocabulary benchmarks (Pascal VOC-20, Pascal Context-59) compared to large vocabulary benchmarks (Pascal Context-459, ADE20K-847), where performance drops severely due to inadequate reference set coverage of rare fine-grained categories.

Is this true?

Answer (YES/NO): NO